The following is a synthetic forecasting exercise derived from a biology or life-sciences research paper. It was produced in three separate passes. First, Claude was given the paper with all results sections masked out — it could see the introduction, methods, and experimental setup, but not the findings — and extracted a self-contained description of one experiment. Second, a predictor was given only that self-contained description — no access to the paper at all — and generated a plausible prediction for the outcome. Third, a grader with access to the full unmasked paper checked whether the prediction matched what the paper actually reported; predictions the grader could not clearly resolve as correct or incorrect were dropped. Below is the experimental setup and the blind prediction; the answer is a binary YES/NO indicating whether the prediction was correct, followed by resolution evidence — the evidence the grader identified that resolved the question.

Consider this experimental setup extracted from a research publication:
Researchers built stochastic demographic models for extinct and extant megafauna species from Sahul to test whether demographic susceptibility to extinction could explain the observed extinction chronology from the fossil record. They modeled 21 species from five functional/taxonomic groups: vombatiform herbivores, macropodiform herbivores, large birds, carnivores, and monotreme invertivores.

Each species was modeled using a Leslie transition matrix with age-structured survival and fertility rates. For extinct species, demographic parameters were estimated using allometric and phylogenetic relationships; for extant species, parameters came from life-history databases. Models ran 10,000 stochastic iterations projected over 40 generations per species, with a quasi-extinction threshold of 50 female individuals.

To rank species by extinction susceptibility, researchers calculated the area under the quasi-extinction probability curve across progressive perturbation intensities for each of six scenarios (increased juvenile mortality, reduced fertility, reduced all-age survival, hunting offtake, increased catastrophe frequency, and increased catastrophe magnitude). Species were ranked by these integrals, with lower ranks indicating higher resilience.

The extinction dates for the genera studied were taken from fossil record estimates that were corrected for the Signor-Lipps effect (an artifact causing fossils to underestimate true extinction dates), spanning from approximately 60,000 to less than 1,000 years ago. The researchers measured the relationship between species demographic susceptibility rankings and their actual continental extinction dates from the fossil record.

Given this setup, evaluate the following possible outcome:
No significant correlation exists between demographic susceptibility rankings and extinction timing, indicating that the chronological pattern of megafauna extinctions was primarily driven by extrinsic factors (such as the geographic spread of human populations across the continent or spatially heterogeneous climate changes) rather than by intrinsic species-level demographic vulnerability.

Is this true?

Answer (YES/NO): YES